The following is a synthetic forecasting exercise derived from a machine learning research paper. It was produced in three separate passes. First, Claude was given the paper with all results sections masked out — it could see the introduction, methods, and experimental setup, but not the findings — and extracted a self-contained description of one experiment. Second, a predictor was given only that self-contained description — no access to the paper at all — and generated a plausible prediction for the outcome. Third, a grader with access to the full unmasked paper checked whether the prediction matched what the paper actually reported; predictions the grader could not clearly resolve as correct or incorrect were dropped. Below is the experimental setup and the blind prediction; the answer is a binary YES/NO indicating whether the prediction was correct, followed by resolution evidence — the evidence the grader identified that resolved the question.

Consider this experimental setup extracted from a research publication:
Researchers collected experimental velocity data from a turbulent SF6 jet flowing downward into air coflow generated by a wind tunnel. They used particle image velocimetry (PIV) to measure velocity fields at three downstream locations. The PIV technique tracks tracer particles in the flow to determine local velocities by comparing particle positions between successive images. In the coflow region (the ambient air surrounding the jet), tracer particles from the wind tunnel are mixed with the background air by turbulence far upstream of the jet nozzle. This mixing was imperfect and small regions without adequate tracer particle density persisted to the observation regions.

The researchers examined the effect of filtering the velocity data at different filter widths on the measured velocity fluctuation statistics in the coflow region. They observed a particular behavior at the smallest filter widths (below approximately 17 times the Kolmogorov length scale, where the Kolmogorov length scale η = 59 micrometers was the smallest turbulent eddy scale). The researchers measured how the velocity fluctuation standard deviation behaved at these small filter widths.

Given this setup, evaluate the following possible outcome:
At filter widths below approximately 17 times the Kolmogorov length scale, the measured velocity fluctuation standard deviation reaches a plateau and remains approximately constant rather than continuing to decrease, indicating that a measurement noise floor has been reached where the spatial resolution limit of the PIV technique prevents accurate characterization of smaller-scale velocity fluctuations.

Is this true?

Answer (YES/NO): NO